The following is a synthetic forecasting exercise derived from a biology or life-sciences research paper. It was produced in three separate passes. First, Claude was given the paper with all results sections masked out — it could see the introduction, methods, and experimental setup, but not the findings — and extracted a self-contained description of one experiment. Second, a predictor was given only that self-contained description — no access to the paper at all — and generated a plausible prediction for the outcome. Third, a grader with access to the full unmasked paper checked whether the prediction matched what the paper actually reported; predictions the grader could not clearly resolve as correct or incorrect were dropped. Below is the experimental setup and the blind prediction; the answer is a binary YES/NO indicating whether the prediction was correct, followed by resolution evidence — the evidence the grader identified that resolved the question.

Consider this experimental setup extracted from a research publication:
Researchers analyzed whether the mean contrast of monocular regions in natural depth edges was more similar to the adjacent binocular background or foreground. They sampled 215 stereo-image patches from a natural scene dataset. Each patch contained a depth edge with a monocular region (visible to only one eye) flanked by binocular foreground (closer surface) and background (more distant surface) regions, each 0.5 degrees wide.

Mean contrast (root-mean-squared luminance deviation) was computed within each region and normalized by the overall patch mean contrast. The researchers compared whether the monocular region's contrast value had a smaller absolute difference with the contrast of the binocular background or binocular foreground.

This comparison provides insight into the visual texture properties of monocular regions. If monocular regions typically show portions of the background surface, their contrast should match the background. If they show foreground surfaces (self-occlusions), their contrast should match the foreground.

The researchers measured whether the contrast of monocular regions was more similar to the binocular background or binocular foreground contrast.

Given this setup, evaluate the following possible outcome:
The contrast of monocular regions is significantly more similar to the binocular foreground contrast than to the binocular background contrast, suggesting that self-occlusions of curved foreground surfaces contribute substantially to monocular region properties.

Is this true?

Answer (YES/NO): NO